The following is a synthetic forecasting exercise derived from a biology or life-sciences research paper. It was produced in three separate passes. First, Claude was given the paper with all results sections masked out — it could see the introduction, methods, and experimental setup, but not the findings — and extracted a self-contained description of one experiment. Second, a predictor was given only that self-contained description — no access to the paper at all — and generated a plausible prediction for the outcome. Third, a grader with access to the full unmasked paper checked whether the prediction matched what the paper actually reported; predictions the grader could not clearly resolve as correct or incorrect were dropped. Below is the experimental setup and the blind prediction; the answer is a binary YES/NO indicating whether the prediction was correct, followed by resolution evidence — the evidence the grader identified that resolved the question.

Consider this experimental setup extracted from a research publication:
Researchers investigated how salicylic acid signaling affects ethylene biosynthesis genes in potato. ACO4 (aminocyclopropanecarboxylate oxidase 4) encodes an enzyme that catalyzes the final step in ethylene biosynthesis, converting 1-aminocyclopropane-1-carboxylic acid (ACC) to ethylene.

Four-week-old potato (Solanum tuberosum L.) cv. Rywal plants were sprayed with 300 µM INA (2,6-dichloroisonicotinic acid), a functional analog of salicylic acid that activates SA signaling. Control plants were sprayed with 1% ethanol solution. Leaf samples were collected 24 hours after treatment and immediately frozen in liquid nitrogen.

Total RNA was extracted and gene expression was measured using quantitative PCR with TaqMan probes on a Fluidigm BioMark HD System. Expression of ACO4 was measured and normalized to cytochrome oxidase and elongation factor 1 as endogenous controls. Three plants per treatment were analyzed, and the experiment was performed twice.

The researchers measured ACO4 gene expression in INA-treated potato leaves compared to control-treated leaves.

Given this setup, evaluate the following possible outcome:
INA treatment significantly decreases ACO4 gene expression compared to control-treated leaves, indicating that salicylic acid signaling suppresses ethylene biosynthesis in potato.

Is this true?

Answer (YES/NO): NO